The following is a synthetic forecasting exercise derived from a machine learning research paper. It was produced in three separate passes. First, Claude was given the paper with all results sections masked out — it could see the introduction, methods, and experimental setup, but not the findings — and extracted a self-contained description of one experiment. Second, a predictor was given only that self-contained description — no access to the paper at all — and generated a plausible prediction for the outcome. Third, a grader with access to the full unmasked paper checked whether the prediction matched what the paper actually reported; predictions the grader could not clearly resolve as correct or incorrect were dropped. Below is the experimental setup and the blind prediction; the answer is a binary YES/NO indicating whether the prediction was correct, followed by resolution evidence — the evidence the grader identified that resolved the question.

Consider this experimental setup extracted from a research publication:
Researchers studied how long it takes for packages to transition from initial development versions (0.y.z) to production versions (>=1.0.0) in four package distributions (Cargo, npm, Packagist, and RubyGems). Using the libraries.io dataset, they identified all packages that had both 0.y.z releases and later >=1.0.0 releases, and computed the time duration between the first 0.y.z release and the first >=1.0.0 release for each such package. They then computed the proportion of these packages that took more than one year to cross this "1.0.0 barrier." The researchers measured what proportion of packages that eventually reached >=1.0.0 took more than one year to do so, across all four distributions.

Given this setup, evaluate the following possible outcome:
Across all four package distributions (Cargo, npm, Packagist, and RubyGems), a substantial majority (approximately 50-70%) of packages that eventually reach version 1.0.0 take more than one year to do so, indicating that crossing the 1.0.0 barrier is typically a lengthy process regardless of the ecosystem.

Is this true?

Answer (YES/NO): NO